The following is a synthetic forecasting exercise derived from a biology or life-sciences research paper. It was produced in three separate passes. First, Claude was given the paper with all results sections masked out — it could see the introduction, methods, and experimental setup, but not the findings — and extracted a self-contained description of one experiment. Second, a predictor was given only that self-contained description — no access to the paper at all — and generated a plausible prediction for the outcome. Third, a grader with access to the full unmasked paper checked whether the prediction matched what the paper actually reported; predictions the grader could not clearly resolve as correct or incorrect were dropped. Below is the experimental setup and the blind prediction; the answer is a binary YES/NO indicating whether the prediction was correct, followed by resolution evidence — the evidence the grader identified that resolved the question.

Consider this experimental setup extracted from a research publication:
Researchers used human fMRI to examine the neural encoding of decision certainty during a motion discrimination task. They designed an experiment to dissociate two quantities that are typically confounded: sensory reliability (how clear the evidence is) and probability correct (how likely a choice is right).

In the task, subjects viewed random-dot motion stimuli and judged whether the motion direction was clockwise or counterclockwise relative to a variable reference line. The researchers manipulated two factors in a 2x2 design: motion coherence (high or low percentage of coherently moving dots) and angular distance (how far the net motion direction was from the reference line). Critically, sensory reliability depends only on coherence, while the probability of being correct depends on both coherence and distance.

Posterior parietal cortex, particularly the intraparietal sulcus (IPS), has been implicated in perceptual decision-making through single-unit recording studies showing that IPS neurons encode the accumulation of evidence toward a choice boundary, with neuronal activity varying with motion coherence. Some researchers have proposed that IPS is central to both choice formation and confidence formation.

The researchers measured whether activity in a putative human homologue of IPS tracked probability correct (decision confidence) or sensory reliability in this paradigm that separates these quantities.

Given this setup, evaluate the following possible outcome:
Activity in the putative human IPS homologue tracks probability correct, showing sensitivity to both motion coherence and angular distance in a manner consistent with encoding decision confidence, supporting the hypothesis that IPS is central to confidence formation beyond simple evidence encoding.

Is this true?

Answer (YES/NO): NO